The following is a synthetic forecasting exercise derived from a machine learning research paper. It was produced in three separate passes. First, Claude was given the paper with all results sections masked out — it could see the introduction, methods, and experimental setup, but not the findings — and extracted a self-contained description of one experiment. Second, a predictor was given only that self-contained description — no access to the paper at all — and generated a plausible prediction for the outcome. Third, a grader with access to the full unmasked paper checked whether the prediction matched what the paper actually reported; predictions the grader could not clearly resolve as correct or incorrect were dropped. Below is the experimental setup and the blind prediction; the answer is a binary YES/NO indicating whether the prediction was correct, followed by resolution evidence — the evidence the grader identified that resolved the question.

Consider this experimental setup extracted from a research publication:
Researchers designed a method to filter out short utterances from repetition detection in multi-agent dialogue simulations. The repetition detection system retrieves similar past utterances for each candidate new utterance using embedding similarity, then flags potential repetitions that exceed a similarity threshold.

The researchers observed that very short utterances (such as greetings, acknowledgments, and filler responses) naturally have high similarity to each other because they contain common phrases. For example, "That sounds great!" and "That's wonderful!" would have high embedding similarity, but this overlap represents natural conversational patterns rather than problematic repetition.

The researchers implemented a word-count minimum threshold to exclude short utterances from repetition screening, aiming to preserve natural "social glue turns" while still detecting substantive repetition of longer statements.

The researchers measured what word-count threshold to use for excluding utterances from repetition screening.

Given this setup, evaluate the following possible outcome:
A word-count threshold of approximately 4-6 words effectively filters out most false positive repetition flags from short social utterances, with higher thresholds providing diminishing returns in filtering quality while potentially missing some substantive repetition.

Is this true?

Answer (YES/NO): NO